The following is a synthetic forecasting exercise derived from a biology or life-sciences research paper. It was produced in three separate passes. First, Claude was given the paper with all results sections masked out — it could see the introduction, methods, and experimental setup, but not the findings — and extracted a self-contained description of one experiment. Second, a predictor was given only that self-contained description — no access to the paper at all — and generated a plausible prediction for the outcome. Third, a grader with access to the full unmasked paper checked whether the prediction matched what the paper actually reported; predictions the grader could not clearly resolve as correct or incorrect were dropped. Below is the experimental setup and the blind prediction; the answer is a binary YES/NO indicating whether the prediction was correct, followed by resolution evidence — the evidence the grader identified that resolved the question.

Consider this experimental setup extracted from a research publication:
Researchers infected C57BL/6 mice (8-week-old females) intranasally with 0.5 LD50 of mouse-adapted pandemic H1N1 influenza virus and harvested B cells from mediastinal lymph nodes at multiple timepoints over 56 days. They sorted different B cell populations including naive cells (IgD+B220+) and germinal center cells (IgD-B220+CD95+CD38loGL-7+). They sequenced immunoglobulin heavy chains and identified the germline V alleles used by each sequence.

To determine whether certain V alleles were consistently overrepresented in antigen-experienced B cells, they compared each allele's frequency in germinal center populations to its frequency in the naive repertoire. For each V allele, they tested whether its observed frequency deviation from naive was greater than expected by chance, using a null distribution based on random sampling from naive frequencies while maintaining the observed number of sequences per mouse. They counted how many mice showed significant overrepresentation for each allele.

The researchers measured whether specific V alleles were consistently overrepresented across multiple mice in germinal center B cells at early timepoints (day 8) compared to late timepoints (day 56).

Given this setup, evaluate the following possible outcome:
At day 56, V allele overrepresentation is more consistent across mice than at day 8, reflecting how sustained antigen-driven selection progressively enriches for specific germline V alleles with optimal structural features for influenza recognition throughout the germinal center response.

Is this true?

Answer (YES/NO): NO